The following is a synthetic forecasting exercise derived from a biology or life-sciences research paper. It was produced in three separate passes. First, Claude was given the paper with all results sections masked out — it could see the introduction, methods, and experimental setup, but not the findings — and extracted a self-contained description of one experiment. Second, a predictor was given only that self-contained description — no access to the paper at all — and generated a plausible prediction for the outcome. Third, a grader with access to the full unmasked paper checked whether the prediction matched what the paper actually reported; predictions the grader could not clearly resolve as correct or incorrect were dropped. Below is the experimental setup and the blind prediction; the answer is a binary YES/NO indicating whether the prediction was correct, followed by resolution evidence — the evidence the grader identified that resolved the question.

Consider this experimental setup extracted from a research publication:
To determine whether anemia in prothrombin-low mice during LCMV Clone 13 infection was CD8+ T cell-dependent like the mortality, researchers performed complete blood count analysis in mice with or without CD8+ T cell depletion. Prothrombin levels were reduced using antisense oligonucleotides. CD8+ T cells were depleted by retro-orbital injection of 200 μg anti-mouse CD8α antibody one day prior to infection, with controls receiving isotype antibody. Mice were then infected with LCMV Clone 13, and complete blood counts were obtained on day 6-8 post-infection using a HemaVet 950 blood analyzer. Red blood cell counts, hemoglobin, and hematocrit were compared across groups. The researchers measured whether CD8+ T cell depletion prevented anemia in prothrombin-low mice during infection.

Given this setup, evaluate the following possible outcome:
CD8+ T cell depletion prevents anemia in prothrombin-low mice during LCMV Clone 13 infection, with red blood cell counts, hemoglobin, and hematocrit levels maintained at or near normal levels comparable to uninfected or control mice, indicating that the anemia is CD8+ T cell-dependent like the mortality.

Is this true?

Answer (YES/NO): YES